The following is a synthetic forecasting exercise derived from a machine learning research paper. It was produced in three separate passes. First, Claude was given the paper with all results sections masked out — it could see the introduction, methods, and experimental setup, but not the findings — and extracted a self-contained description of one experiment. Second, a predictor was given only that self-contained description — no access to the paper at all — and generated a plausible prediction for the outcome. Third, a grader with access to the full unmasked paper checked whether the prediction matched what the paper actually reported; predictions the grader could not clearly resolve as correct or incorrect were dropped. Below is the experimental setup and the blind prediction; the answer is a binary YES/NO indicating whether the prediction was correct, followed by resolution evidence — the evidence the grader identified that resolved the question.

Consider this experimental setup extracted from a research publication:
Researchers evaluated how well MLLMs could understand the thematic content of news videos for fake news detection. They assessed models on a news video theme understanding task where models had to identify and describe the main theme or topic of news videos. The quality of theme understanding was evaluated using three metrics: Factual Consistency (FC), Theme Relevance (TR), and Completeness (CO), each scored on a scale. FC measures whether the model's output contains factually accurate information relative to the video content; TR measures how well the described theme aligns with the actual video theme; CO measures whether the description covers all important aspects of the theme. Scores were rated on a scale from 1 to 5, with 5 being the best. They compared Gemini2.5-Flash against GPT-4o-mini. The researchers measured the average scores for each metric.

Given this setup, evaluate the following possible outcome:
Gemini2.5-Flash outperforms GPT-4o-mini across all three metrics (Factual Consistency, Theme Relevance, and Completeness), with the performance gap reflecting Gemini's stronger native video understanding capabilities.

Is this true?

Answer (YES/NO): YES